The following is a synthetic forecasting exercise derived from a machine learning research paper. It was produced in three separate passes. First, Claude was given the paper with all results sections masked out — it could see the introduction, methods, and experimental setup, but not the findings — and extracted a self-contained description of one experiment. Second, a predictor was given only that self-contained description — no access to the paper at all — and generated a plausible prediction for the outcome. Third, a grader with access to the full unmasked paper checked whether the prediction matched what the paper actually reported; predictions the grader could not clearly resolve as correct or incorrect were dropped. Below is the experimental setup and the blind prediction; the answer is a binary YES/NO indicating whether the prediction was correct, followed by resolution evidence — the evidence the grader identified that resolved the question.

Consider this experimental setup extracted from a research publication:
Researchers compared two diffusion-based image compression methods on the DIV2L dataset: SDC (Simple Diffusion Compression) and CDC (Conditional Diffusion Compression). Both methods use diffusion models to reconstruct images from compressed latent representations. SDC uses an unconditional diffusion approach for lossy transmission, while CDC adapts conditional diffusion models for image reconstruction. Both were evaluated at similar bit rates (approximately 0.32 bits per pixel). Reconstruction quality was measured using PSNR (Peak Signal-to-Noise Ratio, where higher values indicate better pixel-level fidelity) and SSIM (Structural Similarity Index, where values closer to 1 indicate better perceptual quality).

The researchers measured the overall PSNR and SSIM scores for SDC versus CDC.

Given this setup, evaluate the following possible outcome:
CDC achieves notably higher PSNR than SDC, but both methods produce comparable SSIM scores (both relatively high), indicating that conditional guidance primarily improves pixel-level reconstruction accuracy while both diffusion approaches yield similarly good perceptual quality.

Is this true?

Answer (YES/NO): NO